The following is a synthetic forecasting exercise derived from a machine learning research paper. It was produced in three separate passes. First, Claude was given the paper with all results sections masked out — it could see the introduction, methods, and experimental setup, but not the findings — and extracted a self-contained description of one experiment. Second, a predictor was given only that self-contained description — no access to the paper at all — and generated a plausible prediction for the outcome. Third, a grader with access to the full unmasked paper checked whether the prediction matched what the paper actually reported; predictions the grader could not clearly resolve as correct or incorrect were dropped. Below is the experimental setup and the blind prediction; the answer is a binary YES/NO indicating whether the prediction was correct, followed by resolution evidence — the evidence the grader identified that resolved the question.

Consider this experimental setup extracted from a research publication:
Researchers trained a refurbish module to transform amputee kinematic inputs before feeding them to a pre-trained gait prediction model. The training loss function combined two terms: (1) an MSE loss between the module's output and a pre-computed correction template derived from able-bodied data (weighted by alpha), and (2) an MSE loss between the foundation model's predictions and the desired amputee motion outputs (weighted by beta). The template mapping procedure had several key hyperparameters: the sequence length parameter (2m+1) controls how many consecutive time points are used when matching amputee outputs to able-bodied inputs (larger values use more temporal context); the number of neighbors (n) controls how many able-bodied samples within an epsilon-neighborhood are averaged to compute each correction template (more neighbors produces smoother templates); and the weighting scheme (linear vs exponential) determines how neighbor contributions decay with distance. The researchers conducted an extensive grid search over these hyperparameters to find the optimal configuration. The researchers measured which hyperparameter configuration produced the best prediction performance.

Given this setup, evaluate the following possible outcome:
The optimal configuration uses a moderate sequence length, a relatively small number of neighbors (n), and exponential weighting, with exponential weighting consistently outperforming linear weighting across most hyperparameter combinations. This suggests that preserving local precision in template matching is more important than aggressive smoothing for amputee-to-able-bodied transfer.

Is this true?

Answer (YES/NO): NO